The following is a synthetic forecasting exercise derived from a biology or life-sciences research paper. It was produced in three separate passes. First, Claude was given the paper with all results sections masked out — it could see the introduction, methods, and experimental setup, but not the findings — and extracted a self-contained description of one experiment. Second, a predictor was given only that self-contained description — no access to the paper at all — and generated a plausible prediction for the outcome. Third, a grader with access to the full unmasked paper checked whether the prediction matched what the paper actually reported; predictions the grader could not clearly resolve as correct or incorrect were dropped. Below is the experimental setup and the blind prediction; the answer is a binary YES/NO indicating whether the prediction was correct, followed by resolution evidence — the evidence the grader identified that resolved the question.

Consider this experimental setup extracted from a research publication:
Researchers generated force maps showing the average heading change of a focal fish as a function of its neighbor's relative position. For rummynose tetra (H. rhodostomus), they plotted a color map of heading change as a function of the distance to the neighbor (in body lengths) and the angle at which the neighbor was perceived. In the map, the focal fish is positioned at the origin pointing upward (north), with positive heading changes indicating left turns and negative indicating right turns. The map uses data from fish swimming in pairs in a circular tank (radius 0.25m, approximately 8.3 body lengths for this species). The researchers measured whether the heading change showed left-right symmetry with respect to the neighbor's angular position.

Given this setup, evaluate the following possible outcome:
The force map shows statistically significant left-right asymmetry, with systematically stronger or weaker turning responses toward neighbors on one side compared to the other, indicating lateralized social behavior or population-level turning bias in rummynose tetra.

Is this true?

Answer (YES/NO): NO